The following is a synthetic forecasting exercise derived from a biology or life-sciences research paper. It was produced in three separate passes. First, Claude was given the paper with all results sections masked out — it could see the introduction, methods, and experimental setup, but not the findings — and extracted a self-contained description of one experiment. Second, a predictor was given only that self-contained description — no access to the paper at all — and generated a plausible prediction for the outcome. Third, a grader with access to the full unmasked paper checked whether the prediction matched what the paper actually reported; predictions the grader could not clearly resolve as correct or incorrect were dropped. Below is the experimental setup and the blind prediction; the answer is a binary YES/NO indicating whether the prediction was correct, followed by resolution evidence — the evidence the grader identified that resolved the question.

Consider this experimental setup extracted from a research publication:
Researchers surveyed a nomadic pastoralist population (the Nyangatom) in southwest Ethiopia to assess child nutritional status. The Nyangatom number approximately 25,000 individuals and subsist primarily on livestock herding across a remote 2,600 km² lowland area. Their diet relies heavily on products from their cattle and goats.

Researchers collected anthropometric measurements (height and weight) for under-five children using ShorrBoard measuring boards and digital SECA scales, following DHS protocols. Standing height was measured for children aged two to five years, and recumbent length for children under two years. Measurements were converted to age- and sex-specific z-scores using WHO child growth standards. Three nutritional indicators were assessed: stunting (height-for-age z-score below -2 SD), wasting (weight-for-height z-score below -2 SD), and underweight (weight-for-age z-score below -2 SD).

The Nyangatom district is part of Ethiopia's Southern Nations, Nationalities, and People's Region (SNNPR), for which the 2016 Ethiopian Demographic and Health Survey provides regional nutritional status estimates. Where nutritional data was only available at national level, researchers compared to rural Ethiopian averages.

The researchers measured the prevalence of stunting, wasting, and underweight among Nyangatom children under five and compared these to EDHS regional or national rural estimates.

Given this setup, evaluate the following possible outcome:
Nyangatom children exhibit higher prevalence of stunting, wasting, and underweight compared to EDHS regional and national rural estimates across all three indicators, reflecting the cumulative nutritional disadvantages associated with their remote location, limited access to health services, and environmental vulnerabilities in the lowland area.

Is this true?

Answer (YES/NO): NO